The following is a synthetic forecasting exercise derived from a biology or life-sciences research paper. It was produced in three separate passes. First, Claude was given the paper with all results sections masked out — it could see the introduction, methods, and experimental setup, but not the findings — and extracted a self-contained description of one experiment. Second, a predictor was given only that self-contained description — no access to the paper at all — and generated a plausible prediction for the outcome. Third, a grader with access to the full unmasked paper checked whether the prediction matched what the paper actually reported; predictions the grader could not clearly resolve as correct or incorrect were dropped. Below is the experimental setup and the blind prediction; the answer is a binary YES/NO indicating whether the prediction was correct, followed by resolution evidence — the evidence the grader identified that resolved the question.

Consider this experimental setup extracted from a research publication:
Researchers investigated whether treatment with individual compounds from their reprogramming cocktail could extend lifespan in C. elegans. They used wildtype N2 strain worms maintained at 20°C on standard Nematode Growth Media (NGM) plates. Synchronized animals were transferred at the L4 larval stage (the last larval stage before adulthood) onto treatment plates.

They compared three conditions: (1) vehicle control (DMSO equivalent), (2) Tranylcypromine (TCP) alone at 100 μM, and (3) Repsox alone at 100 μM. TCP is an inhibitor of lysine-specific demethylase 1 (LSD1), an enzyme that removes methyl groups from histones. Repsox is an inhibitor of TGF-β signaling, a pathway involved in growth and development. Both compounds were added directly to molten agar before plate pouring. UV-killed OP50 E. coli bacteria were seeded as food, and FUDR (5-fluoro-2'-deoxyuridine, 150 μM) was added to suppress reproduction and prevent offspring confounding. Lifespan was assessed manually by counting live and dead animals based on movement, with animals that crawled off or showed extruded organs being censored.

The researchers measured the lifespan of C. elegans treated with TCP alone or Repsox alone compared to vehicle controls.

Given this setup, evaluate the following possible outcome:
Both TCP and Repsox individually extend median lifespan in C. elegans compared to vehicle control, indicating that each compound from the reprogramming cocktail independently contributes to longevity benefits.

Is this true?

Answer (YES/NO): YES